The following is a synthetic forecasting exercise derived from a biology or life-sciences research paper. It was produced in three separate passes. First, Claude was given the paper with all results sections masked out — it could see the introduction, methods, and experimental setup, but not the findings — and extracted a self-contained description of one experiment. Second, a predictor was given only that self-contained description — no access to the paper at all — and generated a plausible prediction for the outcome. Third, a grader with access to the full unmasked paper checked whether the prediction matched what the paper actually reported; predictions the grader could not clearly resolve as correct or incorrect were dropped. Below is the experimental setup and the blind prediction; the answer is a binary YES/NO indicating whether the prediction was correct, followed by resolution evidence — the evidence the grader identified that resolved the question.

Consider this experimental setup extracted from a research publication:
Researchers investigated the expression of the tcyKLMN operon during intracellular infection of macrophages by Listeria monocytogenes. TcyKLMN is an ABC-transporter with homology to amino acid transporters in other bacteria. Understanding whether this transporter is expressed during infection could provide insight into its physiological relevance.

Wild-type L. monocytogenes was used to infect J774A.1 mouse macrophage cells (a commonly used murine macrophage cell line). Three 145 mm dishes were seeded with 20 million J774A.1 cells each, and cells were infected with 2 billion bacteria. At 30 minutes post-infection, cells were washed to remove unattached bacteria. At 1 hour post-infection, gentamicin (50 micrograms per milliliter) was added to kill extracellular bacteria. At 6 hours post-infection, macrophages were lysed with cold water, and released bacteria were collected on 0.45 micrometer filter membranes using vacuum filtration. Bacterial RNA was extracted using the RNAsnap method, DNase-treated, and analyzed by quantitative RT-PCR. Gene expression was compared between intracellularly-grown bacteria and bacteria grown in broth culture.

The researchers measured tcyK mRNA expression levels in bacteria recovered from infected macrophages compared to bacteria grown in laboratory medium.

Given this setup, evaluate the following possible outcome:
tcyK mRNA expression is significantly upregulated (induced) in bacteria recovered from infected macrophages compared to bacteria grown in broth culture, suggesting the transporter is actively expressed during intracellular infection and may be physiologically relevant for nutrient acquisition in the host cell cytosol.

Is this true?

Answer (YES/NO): NO